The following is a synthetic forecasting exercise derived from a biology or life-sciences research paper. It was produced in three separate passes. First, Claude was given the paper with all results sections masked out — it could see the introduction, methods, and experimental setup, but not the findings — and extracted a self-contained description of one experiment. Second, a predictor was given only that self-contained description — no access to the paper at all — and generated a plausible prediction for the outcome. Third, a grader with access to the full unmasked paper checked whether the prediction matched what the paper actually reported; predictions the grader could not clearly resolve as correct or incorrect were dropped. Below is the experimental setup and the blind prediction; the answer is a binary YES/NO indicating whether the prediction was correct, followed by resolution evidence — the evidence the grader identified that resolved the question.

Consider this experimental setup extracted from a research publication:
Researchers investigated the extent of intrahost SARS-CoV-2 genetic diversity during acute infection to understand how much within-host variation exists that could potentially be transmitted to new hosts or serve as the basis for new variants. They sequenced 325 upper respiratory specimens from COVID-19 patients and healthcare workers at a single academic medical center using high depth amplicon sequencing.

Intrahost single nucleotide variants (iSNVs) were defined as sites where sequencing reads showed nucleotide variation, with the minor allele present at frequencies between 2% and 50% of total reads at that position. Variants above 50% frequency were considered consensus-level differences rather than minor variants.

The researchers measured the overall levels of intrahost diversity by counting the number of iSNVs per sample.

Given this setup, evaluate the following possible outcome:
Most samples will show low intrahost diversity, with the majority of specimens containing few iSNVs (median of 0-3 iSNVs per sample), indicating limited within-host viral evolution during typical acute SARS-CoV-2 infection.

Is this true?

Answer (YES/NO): YES